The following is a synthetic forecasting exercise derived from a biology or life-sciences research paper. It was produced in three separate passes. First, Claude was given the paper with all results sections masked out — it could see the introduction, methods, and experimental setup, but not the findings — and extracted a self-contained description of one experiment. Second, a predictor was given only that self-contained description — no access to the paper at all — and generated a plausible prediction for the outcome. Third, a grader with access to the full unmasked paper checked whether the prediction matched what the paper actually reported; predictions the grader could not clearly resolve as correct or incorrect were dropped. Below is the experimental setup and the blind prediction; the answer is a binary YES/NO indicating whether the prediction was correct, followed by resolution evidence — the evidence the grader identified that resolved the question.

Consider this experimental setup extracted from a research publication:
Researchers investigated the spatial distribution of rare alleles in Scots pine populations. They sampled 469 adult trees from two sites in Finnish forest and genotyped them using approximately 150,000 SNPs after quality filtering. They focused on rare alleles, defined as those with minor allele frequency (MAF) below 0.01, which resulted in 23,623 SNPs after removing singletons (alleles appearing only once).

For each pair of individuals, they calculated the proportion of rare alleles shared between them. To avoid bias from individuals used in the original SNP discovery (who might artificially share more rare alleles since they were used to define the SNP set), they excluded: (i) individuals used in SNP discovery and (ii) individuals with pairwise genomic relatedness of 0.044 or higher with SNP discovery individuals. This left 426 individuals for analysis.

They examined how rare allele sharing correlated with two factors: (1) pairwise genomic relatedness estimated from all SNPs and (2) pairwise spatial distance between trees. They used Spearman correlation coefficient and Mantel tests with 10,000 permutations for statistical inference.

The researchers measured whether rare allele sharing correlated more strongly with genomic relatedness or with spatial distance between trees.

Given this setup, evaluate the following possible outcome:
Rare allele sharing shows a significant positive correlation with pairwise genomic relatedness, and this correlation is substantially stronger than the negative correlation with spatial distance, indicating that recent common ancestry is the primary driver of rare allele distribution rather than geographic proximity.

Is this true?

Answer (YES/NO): YES